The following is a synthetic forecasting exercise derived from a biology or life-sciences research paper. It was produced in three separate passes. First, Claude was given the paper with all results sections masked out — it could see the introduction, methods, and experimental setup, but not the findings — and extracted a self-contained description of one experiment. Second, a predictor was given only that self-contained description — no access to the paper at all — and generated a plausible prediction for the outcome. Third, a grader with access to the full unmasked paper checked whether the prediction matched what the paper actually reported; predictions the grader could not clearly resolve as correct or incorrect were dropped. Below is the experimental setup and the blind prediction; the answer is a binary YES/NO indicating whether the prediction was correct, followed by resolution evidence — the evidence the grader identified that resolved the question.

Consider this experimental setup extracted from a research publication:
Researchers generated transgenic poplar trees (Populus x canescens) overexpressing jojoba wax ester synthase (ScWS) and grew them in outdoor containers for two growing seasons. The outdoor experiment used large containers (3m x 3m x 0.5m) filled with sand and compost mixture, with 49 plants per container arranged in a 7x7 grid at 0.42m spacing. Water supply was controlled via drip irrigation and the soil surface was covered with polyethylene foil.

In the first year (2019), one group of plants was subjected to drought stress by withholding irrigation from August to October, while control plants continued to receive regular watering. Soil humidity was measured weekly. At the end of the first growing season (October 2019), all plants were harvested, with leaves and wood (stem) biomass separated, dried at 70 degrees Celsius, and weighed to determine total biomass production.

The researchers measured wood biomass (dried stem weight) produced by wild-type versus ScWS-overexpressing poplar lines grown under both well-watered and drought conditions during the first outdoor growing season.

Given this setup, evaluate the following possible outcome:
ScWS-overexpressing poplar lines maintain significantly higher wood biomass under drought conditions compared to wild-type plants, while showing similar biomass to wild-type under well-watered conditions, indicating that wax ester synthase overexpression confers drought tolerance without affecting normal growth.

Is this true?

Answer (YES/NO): NO